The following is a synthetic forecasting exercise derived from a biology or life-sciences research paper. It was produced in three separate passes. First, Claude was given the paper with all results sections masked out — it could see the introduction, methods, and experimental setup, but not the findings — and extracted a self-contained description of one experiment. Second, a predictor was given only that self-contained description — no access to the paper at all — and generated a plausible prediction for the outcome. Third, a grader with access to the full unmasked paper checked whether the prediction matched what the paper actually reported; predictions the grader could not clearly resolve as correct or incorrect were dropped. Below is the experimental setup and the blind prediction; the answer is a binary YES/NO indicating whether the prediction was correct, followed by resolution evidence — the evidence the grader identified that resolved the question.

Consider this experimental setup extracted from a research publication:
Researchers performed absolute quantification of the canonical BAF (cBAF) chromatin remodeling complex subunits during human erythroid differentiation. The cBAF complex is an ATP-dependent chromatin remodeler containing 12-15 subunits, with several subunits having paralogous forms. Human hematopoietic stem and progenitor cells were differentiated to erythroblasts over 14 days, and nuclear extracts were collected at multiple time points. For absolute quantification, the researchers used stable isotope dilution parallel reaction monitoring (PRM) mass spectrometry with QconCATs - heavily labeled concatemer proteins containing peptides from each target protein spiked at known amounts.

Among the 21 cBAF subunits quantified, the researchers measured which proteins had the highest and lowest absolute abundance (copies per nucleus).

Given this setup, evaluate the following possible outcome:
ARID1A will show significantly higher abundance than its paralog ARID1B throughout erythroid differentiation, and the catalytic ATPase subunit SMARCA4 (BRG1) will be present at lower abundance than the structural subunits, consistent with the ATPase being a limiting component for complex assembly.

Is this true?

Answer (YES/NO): NO